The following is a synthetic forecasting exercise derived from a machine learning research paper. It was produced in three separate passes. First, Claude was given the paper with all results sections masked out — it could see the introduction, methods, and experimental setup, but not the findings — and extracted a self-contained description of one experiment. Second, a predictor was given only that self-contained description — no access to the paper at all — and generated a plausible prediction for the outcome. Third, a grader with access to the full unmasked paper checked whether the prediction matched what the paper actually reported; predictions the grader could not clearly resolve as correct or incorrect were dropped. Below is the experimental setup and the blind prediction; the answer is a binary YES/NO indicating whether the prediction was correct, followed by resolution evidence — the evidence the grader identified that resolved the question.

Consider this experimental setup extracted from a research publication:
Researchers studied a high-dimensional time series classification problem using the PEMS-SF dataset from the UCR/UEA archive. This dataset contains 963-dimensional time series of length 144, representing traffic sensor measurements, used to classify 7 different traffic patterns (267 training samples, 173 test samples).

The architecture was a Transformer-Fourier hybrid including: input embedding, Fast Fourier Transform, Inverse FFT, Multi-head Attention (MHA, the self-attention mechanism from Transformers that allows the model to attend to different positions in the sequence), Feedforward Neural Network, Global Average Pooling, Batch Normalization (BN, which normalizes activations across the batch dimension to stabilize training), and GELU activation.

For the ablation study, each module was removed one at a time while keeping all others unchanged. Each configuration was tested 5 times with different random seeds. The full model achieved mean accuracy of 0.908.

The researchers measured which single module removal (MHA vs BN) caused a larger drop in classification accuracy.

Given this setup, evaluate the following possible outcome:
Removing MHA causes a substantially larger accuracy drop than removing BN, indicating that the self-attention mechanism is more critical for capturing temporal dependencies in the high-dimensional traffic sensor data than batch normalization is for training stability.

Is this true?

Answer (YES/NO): YES